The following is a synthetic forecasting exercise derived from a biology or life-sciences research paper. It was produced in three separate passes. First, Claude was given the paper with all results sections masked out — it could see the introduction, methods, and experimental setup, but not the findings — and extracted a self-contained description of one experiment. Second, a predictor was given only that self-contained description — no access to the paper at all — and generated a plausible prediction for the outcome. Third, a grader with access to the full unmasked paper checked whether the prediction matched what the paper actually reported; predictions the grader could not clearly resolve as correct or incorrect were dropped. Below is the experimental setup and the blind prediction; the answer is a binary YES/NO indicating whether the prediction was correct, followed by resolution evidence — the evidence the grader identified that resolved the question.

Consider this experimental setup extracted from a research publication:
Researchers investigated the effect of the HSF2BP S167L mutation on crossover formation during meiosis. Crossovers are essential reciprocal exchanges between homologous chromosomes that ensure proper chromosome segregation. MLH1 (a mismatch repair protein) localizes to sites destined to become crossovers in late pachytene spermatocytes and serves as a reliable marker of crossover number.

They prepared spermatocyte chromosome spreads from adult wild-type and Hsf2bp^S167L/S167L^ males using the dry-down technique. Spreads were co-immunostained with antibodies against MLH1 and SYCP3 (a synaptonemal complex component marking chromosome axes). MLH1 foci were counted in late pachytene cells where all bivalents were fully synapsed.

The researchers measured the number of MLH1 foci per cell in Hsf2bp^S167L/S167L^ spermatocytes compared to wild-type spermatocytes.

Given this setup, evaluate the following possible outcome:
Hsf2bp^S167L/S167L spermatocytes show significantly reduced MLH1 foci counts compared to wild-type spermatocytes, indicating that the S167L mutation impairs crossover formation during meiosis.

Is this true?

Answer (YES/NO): YES